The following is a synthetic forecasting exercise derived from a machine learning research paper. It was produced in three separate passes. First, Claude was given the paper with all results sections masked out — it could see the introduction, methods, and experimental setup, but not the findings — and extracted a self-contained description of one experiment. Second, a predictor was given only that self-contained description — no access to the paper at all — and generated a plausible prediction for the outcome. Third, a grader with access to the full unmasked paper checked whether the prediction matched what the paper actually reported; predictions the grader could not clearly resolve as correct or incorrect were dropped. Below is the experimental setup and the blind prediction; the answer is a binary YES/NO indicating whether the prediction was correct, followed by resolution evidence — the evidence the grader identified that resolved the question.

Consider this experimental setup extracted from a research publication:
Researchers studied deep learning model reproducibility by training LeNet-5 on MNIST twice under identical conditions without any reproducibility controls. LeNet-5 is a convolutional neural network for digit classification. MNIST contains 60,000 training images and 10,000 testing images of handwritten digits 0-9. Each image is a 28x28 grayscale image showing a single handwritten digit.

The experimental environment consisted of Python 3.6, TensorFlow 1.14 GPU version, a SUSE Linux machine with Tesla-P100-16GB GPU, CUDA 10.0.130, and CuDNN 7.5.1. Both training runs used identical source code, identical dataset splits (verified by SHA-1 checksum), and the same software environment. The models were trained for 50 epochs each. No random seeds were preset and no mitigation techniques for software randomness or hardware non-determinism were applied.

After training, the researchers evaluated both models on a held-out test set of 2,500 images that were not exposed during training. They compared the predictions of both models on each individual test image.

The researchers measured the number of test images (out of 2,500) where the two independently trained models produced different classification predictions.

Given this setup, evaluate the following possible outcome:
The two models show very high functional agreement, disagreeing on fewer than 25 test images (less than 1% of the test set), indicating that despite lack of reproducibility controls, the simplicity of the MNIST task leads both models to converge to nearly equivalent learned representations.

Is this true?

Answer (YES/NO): NO